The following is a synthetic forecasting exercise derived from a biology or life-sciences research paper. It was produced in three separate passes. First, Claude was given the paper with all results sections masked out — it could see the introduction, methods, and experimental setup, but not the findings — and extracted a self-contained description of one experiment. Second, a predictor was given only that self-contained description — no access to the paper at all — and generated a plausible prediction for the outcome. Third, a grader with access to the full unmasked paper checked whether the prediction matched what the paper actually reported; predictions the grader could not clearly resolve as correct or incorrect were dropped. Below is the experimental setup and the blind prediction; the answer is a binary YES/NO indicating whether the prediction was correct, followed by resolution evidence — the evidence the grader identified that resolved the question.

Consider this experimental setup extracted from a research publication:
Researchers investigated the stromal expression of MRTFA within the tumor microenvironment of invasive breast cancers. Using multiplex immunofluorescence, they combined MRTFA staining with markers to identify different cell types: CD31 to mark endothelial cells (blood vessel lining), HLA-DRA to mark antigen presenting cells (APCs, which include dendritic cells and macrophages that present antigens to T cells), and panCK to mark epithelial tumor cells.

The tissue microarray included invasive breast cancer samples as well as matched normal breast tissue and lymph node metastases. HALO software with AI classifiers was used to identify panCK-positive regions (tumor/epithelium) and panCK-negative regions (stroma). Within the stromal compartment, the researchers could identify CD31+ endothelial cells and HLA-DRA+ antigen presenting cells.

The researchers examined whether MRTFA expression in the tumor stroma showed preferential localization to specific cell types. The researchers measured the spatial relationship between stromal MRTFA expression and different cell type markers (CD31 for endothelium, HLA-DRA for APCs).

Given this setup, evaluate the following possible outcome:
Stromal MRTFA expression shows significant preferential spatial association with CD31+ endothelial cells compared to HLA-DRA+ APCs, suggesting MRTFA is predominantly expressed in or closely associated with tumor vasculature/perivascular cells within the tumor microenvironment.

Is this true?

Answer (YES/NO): NO